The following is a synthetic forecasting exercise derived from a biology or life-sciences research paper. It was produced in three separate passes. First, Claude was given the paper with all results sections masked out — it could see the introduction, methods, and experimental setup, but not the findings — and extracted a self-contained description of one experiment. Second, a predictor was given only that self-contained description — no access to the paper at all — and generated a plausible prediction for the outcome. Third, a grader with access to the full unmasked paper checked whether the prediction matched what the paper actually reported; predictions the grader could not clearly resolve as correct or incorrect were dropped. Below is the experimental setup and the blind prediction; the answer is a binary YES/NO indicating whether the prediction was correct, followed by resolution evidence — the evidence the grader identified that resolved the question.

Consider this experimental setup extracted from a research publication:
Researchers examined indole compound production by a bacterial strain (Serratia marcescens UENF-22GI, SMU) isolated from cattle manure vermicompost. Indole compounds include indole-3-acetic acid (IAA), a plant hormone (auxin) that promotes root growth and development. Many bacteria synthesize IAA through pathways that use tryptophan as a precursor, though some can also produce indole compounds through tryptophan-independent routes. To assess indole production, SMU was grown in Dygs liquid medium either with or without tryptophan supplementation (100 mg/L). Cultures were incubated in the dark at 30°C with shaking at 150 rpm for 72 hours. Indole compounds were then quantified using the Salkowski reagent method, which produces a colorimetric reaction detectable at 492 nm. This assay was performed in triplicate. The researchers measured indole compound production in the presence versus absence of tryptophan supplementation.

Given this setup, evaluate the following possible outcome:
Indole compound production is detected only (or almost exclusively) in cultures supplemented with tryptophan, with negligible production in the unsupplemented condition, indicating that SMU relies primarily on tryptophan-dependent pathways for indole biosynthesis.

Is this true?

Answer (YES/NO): NO